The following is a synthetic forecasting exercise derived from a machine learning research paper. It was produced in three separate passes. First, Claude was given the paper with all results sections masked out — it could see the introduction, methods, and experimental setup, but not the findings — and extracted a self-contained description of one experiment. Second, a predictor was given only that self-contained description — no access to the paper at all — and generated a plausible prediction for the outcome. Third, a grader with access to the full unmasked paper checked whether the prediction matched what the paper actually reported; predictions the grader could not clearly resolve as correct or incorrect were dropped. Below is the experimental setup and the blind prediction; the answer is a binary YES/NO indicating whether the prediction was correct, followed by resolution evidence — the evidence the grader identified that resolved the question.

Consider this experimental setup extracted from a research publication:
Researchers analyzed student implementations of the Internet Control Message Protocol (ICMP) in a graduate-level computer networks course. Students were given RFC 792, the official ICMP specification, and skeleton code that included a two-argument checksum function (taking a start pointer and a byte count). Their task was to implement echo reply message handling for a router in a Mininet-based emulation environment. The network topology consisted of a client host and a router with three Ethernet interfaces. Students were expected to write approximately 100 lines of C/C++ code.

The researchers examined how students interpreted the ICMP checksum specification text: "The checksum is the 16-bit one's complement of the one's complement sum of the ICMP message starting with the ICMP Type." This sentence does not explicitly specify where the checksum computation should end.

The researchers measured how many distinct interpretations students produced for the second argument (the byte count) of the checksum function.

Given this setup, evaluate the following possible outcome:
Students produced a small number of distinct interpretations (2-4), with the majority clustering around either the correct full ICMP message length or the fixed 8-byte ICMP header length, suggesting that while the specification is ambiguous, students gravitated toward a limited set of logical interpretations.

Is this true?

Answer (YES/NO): NO